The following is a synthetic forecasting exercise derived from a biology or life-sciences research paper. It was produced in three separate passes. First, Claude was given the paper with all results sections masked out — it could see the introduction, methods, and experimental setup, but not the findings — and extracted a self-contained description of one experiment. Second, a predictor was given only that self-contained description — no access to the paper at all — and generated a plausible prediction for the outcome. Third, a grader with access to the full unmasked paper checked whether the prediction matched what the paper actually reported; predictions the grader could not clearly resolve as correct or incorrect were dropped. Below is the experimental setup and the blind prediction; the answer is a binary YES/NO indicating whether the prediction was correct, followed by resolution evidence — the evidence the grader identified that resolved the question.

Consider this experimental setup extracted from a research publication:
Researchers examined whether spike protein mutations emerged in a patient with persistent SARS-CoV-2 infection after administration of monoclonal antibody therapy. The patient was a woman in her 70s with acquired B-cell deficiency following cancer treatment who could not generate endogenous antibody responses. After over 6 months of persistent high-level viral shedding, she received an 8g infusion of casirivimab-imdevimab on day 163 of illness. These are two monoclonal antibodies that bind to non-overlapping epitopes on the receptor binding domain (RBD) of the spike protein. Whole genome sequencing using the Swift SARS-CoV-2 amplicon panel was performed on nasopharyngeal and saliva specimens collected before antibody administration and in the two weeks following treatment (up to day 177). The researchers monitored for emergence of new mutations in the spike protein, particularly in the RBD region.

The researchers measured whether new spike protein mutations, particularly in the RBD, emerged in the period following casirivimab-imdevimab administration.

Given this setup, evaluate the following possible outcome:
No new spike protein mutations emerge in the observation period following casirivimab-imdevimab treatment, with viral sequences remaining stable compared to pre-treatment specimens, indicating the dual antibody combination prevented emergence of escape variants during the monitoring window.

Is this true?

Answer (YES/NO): NO